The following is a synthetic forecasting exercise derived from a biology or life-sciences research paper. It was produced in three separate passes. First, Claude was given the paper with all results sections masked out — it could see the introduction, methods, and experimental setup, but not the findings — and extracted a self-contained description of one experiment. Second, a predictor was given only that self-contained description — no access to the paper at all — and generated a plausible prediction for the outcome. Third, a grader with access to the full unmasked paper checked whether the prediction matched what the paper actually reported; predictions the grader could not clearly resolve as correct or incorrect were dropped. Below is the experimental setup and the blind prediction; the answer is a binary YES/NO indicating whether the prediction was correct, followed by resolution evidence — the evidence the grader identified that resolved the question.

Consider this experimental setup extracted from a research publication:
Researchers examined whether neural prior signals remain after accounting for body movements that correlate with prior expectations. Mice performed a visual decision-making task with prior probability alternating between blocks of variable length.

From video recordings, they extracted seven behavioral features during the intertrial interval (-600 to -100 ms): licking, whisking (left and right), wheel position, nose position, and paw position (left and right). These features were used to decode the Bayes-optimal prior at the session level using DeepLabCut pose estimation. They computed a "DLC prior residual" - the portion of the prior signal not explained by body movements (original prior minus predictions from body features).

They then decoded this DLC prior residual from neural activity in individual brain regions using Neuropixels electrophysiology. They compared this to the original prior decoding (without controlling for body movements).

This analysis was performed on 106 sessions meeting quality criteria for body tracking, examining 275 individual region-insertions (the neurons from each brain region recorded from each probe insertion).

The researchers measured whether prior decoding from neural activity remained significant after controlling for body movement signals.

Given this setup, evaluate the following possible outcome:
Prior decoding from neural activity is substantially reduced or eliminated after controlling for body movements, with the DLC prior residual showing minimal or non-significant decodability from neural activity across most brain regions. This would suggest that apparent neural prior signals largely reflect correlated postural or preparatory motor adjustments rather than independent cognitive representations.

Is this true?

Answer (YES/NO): NO